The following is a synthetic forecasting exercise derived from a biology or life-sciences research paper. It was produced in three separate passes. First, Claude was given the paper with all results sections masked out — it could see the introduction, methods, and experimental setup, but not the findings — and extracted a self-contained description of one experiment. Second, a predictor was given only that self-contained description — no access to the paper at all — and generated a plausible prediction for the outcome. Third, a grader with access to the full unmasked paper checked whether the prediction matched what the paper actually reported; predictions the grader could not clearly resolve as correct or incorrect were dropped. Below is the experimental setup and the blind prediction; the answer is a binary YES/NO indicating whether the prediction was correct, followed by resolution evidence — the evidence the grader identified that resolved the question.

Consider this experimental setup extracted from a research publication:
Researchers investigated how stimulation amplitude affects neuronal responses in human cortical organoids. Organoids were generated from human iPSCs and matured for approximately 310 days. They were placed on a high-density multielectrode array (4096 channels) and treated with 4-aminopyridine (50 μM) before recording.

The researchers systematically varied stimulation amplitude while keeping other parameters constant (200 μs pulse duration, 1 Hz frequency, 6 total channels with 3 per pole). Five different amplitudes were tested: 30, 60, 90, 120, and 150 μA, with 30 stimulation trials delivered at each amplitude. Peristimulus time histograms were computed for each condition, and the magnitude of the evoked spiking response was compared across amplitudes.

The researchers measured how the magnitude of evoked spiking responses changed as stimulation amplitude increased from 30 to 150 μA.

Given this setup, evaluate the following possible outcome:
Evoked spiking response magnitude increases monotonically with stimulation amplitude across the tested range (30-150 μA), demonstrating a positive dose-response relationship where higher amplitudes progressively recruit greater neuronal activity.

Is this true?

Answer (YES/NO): NO